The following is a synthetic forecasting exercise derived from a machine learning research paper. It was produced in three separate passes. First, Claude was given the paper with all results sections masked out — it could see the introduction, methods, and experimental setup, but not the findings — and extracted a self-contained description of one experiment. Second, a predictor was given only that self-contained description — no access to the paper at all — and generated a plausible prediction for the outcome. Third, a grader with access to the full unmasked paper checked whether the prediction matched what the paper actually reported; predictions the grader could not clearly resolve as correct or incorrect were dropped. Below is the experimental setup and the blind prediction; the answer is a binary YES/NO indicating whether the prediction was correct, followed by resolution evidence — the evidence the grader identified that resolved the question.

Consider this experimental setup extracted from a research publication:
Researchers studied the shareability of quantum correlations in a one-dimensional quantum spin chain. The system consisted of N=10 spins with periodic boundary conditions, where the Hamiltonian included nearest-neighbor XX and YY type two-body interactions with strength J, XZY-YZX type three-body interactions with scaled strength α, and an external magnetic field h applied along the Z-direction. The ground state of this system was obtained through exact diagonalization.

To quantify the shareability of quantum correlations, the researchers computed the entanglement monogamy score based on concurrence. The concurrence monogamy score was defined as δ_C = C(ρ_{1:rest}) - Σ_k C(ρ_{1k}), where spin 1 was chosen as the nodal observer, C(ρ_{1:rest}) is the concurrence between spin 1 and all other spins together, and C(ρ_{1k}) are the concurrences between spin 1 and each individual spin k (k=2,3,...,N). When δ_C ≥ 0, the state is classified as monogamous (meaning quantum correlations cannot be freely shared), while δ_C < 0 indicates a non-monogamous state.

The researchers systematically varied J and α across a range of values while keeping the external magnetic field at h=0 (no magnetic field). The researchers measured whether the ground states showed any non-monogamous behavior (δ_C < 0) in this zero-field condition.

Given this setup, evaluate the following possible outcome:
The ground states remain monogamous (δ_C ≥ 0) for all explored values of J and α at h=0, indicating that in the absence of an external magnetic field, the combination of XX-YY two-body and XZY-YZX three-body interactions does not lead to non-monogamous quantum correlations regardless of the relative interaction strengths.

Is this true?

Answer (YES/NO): YES